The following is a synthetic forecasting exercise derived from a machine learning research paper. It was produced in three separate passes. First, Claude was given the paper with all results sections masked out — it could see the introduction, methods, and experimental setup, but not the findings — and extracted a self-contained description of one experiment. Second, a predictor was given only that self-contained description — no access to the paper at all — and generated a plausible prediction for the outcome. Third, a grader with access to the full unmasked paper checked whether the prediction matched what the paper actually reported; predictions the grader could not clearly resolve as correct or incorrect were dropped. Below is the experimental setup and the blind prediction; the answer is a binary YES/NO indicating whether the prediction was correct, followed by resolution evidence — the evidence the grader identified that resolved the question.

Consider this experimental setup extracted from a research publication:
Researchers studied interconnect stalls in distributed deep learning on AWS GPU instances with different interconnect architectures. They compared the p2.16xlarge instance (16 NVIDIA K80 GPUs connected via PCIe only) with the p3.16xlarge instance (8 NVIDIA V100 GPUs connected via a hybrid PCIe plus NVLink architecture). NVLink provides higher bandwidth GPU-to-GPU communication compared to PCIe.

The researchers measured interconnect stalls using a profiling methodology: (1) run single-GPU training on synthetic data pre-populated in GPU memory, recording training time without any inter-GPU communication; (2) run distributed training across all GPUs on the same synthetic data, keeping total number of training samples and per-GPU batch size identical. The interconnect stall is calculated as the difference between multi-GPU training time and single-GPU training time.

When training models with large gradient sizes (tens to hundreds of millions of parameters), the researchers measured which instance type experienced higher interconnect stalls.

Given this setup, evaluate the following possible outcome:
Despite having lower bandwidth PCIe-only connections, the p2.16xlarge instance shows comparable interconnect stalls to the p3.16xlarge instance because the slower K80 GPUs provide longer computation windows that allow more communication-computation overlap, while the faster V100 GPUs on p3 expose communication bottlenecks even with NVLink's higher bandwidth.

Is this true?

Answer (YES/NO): NO